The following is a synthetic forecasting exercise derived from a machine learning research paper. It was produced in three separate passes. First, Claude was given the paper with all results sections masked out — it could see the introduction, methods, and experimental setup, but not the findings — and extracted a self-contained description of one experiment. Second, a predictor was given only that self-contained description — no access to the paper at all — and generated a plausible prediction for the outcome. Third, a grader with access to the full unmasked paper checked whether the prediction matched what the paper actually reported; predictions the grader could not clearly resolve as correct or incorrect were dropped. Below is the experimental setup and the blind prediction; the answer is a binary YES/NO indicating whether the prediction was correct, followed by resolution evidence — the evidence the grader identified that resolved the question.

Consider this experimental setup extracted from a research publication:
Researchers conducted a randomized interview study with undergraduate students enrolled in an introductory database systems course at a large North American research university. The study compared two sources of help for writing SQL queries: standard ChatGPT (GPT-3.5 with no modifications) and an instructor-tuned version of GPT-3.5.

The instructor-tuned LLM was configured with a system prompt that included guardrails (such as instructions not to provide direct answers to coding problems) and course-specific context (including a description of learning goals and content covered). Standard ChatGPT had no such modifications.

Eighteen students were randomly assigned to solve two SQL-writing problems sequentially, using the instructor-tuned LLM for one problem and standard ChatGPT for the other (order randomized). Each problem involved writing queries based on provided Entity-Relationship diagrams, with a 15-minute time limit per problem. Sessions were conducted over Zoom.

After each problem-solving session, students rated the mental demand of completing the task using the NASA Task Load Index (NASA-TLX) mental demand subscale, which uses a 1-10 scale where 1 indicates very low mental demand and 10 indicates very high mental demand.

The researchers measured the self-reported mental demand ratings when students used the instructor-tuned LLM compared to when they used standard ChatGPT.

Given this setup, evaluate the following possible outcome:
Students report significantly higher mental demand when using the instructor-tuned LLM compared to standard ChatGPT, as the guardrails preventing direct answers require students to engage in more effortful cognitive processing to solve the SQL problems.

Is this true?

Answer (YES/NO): NO